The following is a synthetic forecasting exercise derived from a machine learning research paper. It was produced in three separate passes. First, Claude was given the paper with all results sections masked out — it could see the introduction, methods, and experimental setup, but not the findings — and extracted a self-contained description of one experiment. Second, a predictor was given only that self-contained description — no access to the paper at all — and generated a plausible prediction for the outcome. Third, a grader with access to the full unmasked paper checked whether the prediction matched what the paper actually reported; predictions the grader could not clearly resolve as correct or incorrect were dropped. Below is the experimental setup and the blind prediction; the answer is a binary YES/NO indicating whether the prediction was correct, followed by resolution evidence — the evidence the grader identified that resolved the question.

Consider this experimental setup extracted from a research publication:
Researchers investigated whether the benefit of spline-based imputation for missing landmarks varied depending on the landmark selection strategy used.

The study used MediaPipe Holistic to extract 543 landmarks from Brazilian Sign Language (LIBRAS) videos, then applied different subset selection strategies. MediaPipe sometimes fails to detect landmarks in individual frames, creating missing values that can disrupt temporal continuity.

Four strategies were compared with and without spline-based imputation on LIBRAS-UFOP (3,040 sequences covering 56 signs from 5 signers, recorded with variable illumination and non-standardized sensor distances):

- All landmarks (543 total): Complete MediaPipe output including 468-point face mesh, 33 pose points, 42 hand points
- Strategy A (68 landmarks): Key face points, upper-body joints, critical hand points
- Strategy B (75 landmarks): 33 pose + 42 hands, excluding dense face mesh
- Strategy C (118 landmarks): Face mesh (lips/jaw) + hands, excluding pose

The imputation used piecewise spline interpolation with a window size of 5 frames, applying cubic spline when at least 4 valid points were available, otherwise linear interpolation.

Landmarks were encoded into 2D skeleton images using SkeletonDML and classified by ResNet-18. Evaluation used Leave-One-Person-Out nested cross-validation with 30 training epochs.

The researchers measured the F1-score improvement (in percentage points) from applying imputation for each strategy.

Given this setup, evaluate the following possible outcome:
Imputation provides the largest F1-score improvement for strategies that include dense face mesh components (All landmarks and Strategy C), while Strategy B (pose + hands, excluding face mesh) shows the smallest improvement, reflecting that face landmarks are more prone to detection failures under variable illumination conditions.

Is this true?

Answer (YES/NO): NO